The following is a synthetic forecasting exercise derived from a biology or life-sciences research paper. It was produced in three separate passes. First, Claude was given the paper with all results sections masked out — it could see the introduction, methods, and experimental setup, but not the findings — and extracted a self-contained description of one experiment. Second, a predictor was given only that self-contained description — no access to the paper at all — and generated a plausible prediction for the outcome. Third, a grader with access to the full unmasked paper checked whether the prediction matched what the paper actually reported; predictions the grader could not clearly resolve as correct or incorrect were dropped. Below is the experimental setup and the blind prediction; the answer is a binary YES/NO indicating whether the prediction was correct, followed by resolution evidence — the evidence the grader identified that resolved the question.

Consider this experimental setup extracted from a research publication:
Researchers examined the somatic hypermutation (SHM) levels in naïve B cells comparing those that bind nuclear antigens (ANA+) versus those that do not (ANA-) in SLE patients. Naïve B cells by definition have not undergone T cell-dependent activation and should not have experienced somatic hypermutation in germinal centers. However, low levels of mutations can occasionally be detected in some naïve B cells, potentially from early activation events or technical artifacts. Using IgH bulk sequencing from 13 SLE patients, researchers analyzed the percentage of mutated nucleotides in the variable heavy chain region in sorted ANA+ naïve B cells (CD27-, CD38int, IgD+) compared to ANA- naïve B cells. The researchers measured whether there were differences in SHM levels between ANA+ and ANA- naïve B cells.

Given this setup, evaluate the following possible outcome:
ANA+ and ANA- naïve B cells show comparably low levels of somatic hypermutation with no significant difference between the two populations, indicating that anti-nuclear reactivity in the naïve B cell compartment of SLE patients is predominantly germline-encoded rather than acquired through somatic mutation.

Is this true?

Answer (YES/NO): NO